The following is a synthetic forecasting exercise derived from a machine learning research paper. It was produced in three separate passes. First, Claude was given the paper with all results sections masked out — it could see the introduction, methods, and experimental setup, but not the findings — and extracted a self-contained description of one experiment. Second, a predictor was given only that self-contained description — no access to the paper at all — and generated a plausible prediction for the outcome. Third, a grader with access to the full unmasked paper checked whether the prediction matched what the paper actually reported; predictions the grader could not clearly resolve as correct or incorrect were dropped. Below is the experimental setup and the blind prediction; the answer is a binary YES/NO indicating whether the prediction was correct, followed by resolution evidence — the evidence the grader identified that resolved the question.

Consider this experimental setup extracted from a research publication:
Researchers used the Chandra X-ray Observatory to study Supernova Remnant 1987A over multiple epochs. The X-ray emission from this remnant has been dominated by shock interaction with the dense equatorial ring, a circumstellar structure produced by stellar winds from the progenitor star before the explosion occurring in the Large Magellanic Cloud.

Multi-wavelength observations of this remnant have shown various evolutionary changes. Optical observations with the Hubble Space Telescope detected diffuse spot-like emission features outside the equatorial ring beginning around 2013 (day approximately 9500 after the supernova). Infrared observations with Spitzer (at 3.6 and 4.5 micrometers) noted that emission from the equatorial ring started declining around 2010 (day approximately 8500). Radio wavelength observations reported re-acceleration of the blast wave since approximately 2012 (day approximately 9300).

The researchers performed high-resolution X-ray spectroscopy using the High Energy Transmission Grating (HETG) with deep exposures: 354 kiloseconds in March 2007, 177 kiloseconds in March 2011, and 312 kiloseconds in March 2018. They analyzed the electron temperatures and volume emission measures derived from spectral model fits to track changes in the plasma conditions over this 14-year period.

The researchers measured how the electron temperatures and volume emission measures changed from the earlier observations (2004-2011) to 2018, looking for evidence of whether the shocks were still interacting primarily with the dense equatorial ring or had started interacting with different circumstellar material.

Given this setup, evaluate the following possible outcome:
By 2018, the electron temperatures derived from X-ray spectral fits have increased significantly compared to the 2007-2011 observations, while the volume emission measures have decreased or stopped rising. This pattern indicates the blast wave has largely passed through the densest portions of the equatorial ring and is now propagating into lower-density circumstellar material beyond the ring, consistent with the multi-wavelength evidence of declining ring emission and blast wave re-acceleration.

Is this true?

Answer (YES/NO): YES